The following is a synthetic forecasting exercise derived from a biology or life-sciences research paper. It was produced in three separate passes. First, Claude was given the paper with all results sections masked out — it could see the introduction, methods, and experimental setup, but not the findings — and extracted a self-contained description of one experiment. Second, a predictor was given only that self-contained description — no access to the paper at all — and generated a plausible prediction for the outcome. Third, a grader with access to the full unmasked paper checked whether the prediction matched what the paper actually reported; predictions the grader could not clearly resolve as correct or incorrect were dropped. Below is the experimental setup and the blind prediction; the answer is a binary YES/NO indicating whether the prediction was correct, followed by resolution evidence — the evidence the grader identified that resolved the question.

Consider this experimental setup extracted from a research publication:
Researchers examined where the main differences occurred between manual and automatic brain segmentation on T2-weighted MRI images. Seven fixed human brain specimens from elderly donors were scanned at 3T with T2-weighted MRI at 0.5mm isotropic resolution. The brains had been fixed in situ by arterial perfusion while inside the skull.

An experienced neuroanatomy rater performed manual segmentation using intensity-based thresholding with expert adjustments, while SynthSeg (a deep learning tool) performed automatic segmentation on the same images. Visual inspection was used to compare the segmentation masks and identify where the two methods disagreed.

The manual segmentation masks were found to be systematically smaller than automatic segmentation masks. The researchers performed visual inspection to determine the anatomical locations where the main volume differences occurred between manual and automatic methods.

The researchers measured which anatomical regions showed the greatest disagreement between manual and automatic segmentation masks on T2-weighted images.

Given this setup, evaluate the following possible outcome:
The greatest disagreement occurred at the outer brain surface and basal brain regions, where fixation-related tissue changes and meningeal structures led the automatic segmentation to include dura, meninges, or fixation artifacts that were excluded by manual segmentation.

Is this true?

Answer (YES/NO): NO